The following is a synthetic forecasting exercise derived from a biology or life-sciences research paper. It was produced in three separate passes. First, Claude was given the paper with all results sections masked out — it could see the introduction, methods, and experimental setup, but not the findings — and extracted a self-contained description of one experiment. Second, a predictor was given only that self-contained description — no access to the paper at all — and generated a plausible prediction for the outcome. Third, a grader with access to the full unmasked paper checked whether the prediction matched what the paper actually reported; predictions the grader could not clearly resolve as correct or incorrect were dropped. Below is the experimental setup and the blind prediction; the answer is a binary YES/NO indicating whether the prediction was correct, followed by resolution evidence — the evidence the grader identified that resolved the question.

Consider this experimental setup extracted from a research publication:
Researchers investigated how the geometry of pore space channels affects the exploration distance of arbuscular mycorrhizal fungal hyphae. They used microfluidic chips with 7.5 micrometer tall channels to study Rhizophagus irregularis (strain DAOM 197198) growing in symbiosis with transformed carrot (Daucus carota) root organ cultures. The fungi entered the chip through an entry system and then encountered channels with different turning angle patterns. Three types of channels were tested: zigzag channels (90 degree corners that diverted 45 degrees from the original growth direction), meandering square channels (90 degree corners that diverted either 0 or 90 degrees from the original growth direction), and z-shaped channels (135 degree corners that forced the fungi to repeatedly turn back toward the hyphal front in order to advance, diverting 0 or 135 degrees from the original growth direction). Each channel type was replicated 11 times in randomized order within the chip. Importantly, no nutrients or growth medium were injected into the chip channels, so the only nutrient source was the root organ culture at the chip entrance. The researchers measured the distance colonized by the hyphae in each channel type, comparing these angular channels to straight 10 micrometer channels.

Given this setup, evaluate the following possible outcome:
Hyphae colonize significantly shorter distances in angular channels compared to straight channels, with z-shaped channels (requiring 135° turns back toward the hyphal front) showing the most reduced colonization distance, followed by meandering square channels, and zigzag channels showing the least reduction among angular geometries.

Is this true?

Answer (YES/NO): NO